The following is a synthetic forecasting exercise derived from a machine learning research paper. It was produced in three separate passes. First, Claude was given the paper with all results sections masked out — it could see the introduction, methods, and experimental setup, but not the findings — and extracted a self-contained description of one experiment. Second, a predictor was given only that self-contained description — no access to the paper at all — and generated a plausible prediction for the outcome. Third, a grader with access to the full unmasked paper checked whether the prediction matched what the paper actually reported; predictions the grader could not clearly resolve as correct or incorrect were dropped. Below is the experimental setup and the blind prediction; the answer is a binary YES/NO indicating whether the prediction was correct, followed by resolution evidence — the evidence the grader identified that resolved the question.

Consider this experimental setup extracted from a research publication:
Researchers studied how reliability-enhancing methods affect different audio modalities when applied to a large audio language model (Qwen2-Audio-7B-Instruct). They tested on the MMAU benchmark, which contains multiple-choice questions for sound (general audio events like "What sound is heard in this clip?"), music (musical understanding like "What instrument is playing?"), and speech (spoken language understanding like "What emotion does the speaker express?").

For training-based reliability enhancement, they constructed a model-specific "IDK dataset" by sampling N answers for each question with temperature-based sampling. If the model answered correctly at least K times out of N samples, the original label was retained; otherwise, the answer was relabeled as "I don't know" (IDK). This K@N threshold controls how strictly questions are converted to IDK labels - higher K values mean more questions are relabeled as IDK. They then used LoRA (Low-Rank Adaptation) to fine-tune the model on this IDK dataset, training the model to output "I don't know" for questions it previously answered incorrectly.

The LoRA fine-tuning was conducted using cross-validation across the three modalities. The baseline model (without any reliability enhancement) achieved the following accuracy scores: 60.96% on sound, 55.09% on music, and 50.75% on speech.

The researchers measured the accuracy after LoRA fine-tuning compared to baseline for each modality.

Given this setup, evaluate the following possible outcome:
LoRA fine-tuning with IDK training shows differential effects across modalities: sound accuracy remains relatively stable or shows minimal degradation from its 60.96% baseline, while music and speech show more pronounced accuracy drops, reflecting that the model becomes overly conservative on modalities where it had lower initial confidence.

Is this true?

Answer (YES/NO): YES